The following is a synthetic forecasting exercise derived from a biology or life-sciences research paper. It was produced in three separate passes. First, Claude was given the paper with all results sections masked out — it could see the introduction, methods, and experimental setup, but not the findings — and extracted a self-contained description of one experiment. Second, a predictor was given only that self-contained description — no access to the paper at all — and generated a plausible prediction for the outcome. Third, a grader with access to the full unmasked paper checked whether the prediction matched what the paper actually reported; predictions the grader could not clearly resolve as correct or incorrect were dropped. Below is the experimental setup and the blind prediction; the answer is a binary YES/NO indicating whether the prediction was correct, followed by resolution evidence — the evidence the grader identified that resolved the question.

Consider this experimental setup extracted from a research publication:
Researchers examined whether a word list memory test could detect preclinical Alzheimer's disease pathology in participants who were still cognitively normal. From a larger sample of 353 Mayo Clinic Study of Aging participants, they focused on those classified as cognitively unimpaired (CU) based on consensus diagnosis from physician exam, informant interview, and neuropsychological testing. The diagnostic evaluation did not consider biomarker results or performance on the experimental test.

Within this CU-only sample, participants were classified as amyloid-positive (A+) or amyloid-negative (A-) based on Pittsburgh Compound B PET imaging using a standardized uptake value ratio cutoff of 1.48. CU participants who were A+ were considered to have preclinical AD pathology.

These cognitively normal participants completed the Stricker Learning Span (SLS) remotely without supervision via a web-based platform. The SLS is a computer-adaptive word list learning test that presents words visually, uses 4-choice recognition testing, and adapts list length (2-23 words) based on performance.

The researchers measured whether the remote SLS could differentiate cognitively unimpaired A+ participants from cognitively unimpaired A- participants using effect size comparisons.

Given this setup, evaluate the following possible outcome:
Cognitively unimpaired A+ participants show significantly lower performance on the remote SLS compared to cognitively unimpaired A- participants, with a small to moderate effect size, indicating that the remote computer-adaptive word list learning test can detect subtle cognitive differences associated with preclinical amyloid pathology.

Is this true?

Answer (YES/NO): YES